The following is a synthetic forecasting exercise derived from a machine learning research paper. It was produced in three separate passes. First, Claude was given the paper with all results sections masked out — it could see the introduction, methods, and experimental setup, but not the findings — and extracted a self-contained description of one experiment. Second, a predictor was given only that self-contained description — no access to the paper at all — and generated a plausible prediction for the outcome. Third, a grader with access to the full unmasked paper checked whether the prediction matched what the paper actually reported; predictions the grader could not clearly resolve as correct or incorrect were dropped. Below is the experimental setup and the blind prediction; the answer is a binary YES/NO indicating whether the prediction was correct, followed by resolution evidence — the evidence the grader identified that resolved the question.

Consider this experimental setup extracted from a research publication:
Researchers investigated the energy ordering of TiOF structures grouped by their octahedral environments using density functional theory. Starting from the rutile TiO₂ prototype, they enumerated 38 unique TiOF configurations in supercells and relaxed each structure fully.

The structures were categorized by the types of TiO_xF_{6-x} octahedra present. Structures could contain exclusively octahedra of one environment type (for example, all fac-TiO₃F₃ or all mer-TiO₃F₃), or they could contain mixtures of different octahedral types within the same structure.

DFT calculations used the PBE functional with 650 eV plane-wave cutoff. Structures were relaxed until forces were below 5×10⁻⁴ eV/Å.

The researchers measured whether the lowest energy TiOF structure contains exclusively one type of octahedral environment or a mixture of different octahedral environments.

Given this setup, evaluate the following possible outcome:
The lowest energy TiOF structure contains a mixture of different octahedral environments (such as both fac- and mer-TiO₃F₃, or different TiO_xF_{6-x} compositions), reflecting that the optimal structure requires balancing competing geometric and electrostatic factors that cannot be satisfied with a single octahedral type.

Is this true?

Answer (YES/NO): NO